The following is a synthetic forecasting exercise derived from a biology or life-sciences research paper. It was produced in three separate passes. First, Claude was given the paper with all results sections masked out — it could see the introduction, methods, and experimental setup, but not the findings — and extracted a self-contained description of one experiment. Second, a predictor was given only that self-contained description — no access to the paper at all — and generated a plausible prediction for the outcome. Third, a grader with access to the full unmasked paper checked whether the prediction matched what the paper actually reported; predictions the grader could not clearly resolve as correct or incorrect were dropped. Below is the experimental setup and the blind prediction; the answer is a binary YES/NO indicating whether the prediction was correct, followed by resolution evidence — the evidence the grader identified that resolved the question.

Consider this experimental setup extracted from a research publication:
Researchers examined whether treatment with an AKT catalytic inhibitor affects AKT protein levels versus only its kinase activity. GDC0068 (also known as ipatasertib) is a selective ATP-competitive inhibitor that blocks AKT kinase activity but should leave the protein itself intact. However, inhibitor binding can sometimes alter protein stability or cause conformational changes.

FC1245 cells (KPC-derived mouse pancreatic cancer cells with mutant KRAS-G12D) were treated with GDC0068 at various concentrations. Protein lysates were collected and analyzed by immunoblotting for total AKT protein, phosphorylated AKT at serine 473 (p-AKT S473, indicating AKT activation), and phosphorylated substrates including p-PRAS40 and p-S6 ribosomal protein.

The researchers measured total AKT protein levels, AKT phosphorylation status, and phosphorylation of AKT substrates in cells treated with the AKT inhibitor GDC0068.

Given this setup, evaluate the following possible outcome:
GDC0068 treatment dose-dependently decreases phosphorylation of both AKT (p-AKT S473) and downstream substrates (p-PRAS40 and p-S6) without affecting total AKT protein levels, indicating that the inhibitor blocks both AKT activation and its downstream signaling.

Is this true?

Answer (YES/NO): NO